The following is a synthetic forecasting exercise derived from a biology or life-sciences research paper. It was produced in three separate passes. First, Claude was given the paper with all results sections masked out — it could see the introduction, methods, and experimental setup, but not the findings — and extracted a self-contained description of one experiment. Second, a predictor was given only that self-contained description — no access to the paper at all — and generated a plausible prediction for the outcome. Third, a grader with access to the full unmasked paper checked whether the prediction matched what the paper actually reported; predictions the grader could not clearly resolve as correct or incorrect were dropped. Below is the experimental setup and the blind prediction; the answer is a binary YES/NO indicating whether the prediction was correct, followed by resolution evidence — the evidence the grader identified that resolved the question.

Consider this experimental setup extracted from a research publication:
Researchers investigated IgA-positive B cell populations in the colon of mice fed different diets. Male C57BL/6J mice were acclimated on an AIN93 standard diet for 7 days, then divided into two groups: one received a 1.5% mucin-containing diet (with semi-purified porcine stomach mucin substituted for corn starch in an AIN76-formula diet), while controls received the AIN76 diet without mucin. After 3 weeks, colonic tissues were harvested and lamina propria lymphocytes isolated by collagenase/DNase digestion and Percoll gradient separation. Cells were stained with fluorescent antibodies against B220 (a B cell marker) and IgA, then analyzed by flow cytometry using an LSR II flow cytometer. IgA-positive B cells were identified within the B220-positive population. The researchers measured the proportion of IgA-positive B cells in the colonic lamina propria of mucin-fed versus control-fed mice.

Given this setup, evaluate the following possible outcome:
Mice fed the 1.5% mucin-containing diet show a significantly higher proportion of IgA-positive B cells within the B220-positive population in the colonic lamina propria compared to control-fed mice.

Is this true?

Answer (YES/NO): NO